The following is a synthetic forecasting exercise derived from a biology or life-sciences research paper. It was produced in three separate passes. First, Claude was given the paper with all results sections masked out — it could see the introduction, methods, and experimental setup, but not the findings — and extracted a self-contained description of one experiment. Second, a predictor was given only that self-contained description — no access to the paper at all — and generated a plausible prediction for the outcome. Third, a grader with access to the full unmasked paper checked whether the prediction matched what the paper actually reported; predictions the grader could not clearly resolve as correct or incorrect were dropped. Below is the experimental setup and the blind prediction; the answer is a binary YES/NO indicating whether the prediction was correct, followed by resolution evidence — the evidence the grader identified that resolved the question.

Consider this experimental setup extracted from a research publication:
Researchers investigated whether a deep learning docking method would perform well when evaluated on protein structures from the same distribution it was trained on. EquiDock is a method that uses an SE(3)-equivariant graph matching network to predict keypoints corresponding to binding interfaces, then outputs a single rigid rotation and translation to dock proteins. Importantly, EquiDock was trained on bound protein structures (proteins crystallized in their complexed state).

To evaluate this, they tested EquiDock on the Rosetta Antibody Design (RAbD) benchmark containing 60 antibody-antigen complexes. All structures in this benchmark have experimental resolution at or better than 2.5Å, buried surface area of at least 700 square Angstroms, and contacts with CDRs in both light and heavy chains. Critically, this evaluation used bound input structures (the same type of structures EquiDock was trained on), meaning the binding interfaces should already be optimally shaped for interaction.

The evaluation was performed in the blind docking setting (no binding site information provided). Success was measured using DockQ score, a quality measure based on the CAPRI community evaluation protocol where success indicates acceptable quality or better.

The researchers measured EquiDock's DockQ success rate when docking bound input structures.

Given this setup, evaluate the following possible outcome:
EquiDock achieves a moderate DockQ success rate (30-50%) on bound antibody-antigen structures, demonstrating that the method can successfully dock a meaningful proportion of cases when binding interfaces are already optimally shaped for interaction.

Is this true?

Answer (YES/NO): NO